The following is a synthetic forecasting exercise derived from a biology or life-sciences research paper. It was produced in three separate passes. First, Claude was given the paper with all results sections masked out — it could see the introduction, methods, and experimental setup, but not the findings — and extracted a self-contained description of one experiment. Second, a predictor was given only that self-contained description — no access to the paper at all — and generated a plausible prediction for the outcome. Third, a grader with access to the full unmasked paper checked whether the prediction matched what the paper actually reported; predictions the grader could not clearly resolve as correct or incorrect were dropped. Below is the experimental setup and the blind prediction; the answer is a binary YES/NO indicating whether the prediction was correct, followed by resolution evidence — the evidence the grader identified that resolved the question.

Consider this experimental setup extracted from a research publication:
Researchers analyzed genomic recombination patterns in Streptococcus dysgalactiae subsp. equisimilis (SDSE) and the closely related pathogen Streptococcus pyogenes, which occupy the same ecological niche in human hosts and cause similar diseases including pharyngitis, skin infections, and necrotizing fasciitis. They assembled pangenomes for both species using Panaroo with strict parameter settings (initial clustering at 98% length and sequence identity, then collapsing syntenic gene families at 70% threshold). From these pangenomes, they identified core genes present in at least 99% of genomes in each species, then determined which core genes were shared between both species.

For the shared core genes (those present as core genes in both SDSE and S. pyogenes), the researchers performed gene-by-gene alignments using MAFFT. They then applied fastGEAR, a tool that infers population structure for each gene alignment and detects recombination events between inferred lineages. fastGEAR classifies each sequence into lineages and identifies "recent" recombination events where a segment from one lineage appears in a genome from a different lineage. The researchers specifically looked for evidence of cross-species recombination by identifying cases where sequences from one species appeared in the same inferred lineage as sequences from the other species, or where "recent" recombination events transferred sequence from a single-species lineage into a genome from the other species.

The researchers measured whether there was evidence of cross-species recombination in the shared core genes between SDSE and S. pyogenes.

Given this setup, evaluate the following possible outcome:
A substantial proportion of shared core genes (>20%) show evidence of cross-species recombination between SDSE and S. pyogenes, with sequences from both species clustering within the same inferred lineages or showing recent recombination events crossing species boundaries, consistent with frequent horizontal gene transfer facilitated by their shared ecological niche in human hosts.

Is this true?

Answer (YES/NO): YES